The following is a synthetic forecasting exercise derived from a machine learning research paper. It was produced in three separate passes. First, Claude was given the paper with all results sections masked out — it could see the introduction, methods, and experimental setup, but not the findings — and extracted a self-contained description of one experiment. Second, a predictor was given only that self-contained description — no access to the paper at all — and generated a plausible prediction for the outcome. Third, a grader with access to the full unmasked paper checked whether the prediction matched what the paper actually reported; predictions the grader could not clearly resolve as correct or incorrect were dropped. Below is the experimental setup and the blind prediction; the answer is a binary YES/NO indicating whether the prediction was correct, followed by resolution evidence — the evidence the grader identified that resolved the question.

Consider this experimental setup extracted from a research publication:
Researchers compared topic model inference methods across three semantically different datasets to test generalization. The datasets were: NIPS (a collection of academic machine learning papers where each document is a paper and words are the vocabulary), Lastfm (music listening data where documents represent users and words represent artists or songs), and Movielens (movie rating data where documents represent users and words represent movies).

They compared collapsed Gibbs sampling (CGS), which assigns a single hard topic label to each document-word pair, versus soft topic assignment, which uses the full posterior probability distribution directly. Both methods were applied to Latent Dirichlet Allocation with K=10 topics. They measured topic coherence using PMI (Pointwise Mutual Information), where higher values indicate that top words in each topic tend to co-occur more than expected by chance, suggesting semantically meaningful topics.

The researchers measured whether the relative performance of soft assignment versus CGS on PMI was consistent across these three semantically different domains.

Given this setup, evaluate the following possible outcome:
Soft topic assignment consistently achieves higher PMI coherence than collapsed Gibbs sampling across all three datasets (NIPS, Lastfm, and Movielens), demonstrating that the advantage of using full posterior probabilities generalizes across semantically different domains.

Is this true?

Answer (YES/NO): NO